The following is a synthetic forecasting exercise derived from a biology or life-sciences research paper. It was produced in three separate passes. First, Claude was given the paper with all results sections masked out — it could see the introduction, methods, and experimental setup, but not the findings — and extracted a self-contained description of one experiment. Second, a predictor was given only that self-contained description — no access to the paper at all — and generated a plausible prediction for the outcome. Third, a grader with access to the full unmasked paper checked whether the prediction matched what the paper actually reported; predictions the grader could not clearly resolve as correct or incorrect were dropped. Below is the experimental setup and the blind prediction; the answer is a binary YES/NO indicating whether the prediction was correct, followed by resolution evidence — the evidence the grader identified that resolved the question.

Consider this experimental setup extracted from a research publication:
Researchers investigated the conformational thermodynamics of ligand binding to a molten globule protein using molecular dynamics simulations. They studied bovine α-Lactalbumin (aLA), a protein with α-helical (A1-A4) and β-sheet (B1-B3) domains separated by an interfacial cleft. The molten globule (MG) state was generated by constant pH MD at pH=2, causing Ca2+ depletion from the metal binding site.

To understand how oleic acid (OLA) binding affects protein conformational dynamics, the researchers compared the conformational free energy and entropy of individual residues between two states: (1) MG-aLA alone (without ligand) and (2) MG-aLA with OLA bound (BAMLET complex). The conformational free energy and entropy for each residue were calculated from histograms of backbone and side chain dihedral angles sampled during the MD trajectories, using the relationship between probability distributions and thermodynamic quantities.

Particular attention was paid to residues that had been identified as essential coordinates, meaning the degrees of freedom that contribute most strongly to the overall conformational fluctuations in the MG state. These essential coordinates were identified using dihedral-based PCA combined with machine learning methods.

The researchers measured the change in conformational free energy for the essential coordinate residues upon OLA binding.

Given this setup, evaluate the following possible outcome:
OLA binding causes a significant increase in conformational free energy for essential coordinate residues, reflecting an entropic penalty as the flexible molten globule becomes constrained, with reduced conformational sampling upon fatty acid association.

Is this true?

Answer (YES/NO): NO